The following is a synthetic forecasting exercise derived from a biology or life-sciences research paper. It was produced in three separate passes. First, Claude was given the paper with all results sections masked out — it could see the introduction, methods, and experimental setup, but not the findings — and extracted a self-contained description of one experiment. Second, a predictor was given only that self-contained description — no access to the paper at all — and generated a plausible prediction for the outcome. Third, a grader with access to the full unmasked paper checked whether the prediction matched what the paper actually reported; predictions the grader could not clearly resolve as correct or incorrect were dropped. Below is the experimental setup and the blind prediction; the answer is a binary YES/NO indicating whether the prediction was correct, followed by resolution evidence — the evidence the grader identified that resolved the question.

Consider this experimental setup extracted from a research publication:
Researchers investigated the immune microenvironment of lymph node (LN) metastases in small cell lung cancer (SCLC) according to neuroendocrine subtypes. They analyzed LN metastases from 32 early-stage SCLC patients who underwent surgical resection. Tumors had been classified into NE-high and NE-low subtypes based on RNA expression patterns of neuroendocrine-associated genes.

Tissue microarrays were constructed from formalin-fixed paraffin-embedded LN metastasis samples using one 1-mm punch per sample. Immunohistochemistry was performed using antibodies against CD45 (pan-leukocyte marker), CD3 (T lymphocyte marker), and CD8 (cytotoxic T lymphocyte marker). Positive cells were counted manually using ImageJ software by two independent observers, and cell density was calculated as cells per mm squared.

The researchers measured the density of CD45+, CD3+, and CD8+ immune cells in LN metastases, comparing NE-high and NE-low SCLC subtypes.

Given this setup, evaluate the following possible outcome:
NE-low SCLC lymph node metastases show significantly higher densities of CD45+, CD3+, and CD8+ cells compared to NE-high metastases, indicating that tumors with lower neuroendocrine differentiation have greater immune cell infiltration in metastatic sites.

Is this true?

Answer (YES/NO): NO